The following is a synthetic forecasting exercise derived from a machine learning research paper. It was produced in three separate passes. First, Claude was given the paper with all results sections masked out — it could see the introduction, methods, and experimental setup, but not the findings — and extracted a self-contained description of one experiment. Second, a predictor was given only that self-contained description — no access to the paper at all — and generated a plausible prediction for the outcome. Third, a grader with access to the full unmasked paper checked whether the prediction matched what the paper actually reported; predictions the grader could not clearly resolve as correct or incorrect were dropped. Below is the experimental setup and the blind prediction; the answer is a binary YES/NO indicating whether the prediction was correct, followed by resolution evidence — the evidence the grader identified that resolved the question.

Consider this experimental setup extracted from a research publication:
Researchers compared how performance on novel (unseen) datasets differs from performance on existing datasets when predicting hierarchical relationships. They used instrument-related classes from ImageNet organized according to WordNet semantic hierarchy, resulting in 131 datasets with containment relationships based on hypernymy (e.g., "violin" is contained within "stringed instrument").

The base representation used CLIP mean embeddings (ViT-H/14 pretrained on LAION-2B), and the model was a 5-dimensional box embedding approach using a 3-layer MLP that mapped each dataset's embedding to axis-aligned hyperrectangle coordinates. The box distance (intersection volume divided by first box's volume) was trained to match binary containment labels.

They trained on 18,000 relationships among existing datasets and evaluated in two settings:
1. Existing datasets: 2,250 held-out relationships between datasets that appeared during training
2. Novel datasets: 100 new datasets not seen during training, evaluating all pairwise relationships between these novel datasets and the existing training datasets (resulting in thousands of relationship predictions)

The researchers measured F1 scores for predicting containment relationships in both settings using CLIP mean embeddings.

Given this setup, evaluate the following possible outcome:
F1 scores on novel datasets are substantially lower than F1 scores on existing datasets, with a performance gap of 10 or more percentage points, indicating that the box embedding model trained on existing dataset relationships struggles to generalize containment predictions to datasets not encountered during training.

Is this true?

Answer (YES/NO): YES